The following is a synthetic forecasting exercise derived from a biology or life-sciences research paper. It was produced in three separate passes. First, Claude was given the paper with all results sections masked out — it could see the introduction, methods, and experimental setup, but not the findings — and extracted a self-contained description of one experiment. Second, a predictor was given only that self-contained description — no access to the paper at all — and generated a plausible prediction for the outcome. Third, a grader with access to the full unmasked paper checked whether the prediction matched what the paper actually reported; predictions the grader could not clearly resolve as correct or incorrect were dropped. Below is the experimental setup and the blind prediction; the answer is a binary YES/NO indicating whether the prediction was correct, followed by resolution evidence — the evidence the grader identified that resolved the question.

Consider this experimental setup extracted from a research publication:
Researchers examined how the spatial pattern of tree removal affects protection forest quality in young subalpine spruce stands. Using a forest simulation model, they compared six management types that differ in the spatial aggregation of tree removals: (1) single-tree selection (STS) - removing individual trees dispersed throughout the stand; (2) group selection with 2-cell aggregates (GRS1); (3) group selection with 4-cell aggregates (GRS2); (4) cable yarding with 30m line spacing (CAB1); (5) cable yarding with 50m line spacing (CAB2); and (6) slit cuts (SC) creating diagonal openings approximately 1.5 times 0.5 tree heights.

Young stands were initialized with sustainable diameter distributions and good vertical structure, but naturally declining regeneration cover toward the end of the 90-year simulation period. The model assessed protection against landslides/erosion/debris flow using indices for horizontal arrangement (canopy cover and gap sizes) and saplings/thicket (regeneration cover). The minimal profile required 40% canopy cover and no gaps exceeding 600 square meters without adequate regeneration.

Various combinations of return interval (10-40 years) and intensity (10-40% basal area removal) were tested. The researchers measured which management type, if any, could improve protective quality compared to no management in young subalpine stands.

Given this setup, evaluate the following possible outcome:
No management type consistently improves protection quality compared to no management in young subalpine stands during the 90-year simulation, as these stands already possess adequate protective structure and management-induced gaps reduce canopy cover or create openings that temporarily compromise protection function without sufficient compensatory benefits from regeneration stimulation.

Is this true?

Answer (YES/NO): NO